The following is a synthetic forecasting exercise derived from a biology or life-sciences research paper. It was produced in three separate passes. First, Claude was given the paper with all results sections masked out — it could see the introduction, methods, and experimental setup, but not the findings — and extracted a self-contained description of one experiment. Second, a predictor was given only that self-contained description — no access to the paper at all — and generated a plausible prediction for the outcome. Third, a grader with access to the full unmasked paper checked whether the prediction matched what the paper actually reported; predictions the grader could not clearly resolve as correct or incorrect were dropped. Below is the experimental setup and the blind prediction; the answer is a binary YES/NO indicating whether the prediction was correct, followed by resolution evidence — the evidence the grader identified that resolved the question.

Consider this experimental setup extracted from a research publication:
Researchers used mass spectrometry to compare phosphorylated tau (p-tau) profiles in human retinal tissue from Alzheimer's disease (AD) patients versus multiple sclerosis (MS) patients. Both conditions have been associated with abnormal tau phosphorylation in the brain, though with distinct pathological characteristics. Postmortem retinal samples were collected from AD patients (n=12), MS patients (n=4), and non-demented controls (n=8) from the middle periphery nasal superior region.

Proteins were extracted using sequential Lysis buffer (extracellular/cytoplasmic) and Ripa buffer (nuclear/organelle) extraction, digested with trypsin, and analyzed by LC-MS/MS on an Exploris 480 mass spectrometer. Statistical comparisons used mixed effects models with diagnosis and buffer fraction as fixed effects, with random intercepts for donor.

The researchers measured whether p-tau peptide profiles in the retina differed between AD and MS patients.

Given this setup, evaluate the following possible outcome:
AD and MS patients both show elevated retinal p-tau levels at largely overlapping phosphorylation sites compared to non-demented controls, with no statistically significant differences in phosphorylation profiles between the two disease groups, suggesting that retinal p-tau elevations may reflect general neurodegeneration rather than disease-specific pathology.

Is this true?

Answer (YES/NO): NO